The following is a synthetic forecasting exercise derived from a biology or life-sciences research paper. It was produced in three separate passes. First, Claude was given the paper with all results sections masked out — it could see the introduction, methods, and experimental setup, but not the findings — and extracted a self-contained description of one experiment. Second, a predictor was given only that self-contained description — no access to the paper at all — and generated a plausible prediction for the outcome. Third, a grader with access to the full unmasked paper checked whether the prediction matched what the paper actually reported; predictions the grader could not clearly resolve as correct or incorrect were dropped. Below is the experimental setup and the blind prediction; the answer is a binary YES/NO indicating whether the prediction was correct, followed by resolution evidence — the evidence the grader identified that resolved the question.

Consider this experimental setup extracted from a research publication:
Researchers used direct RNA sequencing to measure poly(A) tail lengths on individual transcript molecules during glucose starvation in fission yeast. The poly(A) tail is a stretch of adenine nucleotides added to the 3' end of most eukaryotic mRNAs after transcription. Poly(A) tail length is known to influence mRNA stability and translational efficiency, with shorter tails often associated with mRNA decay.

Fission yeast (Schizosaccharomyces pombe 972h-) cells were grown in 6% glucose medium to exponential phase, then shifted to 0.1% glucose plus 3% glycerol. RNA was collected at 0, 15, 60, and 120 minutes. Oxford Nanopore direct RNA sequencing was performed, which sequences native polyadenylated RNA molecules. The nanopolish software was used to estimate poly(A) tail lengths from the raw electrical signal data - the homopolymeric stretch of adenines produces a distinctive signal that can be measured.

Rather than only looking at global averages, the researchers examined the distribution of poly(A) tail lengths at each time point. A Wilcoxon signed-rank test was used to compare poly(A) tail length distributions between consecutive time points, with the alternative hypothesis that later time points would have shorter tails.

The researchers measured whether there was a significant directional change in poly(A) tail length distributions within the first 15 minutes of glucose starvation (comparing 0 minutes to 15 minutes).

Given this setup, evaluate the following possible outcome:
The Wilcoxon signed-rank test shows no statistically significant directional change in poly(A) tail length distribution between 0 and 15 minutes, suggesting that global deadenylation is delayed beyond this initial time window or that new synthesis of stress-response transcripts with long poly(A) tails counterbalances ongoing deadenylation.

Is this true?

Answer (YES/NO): NO